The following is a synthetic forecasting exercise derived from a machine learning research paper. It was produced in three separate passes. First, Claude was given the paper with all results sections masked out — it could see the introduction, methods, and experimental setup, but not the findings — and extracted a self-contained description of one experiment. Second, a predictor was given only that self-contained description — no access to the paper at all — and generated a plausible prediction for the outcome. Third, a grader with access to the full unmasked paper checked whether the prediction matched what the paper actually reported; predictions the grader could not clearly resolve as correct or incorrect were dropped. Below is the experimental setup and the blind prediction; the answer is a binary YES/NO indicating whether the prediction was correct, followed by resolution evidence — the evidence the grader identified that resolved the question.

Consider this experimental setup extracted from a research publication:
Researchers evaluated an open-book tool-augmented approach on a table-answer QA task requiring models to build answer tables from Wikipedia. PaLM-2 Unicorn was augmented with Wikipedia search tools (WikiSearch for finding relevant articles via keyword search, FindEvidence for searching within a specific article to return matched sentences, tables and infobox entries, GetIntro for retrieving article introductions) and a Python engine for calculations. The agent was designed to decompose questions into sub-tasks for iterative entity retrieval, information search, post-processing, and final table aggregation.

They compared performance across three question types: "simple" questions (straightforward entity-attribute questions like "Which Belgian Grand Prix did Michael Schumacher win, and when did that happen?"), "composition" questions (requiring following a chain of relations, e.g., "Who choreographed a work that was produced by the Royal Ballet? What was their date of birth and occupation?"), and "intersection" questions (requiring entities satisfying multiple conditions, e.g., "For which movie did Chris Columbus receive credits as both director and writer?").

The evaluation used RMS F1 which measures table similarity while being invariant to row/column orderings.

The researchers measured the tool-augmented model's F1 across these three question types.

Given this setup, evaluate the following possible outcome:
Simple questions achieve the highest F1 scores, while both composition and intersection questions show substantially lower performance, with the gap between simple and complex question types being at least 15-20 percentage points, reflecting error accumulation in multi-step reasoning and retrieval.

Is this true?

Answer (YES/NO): NO